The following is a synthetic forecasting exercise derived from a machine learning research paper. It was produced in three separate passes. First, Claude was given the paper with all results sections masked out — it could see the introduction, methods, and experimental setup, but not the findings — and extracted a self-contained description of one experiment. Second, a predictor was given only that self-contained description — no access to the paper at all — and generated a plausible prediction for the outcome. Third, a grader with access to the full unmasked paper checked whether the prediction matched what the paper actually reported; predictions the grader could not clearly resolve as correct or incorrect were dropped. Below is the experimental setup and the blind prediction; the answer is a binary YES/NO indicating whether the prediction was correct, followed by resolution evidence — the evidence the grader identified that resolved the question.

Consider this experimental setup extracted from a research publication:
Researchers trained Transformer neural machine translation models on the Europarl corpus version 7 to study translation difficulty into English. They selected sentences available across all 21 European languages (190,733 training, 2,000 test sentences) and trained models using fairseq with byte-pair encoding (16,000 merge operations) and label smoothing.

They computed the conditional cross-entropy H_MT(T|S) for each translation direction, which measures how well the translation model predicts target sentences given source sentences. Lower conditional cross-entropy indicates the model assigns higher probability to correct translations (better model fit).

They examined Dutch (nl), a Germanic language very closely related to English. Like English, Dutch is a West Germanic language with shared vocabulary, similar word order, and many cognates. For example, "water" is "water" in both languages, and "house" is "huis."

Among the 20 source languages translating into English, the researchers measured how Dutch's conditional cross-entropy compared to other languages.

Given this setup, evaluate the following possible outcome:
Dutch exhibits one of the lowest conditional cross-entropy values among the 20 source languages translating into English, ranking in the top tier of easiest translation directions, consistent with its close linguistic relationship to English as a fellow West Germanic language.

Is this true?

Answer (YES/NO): NO